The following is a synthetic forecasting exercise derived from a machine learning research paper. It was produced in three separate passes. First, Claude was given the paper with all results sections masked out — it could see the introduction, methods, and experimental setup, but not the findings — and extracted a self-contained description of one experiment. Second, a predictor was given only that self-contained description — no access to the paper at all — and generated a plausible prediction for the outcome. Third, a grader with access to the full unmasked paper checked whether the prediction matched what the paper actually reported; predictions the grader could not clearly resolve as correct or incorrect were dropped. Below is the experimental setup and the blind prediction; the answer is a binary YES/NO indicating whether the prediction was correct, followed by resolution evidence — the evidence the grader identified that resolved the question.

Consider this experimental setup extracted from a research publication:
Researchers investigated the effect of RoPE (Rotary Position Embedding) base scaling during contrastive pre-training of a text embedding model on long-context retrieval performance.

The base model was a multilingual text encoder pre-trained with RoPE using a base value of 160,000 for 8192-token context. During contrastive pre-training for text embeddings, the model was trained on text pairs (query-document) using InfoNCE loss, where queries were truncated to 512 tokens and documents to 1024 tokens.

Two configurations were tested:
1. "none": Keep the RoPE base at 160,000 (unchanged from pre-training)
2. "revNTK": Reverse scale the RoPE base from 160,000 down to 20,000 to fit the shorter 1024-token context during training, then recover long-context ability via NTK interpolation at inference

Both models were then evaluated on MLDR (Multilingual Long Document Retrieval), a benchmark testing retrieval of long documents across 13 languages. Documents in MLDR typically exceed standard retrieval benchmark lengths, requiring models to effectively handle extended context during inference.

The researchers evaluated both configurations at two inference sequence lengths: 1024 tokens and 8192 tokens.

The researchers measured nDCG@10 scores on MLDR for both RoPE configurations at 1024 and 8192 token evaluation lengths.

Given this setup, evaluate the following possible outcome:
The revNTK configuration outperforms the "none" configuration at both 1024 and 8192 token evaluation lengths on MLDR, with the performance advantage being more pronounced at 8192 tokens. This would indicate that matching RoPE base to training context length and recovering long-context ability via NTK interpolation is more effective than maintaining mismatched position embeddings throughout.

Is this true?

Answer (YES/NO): NO